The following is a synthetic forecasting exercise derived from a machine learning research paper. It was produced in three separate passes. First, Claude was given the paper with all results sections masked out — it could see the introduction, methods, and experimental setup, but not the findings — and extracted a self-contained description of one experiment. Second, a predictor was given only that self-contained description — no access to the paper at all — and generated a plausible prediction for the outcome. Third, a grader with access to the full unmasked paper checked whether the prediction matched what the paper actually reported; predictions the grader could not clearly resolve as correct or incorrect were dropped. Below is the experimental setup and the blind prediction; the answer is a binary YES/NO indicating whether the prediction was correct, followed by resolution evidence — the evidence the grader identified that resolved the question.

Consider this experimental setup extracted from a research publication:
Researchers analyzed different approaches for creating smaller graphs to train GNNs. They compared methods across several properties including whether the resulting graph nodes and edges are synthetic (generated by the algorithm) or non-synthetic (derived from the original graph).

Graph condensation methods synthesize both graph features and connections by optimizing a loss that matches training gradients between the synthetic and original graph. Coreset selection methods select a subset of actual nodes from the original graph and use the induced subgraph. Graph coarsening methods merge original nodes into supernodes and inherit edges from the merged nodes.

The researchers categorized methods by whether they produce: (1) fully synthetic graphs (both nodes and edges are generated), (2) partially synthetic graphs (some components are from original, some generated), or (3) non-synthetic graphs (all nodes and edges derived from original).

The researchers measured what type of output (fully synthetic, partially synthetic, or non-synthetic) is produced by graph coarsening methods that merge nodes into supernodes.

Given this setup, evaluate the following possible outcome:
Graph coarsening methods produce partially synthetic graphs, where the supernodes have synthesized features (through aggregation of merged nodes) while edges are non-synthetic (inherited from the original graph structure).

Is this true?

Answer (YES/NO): NO